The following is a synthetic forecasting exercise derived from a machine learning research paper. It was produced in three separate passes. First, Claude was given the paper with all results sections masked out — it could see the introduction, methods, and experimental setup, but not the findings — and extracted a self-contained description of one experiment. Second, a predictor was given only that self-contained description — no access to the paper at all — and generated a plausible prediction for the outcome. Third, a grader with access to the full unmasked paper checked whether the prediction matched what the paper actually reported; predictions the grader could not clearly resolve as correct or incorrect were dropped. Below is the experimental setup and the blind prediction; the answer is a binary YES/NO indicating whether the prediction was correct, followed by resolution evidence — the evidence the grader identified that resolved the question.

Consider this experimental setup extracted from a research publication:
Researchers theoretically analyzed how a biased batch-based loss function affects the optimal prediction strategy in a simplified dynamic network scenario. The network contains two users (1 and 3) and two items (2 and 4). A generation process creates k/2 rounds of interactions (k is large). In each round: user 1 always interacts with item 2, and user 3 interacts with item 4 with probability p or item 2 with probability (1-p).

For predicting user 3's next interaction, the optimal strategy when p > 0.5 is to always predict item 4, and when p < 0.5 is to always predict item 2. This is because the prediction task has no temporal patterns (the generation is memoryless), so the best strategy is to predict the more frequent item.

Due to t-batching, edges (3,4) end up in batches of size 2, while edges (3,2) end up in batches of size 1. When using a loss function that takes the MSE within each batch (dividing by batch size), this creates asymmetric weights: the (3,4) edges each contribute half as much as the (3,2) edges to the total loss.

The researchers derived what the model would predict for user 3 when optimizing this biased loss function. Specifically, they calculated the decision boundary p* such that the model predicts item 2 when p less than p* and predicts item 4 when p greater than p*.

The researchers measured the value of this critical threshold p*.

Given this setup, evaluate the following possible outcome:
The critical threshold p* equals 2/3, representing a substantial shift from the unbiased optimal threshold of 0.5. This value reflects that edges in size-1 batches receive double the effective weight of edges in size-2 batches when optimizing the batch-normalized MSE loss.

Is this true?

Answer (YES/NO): YES